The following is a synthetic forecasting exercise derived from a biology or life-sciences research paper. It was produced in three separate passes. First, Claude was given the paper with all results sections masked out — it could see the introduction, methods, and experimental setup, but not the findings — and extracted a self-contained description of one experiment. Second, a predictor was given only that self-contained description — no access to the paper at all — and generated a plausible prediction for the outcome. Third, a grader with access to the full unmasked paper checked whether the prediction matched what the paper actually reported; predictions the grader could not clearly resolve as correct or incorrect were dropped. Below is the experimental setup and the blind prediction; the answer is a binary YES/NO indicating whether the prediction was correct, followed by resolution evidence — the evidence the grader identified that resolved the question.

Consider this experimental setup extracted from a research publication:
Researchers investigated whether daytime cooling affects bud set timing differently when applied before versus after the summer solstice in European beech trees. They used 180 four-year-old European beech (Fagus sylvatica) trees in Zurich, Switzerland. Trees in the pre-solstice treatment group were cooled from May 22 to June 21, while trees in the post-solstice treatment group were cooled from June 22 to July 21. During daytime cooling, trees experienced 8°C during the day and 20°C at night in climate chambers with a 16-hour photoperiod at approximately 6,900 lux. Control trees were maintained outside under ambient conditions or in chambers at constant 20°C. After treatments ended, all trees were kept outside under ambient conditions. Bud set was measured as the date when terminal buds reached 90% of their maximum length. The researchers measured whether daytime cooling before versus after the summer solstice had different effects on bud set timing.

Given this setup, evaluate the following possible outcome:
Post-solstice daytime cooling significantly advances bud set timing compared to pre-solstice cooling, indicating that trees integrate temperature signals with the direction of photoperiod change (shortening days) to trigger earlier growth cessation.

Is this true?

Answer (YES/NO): YES